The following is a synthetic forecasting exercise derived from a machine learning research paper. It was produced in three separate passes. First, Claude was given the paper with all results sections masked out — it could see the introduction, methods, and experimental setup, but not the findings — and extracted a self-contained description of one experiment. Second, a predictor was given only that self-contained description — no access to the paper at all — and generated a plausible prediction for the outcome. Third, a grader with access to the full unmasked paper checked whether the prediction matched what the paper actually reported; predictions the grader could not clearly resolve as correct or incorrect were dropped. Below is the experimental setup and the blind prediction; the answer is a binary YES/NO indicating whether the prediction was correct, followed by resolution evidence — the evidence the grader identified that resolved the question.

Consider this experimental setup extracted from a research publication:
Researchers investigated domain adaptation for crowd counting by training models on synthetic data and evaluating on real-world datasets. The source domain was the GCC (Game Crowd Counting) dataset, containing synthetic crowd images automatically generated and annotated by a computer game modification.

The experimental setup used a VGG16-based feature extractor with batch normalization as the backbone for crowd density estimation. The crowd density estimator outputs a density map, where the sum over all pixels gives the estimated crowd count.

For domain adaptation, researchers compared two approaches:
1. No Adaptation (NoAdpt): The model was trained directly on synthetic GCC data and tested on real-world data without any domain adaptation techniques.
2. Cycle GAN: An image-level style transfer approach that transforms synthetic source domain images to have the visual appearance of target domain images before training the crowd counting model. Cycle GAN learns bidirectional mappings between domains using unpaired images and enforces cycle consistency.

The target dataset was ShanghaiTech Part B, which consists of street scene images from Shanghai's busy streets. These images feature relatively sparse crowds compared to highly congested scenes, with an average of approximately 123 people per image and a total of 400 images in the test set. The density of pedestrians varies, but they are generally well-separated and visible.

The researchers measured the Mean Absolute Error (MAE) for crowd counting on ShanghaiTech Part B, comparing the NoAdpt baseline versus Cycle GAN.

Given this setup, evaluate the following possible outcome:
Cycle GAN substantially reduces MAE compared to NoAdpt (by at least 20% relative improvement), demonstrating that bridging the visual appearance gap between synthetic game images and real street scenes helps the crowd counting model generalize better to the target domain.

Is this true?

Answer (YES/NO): NO